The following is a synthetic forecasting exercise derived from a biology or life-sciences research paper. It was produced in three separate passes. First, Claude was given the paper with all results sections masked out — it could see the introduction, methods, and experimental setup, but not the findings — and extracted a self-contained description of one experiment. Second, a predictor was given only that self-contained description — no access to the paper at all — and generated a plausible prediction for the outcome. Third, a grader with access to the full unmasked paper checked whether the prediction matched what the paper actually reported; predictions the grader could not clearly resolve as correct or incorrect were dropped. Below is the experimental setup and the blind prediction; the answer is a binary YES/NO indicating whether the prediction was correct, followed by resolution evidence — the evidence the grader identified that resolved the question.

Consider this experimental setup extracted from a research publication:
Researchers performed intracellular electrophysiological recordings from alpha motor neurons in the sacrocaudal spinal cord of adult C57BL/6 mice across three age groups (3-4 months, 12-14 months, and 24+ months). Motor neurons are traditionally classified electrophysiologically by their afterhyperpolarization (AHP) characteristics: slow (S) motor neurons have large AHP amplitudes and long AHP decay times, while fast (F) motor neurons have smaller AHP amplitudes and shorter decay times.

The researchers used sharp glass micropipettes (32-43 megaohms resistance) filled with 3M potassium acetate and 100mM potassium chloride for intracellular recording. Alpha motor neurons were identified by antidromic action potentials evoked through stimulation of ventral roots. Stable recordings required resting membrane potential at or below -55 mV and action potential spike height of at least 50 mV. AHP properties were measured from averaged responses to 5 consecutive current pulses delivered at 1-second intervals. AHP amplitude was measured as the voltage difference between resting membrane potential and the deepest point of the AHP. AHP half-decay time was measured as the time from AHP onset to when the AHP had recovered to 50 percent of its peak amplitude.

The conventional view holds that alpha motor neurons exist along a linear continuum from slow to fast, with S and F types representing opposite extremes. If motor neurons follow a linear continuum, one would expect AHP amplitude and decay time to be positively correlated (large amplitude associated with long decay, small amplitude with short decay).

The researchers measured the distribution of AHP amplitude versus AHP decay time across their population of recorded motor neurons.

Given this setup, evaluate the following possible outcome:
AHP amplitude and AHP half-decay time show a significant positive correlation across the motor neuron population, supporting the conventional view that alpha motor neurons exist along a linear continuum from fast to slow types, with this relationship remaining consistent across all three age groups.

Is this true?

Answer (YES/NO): NO